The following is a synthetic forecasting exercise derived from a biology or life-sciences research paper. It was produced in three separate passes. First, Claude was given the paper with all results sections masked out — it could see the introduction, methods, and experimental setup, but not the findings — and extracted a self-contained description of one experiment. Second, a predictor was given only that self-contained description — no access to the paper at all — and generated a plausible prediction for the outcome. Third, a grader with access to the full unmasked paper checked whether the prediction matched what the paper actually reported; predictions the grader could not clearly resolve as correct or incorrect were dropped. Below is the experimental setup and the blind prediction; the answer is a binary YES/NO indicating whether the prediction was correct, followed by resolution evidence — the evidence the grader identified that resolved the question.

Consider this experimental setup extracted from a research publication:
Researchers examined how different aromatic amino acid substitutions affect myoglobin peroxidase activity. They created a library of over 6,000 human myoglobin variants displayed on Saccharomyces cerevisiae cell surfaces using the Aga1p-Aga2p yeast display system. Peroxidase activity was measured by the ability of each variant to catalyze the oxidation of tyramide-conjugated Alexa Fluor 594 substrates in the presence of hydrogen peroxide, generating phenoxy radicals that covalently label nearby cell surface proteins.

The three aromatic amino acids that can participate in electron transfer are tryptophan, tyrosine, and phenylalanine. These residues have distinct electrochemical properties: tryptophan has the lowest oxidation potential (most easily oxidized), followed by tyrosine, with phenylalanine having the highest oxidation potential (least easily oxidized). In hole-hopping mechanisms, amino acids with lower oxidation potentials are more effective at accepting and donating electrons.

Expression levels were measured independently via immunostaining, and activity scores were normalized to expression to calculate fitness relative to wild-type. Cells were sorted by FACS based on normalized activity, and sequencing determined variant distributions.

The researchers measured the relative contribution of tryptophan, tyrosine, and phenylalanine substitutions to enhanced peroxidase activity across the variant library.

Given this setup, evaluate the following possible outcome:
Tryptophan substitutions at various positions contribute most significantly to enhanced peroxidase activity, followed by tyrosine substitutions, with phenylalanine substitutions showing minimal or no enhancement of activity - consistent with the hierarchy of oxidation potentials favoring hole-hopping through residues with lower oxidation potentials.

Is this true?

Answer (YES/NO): YES